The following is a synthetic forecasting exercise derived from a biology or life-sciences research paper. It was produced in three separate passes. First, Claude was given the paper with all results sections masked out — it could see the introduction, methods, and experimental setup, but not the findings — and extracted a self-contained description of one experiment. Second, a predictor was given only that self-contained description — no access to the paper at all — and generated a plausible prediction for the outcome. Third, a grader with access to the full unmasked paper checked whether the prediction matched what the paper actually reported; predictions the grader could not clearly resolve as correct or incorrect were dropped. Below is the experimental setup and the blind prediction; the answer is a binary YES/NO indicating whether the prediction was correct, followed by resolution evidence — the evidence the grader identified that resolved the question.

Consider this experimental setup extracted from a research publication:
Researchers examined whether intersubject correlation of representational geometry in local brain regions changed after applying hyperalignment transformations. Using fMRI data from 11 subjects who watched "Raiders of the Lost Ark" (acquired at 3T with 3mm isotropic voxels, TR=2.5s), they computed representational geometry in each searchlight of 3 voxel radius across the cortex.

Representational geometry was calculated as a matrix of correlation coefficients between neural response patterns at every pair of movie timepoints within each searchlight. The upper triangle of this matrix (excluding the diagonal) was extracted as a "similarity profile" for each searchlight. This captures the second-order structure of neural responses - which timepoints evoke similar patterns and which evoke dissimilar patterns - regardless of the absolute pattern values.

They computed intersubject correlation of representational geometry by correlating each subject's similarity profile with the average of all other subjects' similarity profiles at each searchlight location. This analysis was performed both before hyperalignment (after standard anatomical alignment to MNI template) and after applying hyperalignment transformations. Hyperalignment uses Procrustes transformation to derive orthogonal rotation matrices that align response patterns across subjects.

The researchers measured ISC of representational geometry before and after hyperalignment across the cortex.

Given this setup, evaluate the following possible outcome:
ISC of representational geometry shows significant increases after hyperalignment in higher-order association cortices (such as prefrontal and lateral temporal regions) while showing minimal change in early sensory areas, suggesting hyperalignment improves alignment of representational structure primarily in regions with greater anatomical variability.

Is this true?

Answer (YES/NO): NO